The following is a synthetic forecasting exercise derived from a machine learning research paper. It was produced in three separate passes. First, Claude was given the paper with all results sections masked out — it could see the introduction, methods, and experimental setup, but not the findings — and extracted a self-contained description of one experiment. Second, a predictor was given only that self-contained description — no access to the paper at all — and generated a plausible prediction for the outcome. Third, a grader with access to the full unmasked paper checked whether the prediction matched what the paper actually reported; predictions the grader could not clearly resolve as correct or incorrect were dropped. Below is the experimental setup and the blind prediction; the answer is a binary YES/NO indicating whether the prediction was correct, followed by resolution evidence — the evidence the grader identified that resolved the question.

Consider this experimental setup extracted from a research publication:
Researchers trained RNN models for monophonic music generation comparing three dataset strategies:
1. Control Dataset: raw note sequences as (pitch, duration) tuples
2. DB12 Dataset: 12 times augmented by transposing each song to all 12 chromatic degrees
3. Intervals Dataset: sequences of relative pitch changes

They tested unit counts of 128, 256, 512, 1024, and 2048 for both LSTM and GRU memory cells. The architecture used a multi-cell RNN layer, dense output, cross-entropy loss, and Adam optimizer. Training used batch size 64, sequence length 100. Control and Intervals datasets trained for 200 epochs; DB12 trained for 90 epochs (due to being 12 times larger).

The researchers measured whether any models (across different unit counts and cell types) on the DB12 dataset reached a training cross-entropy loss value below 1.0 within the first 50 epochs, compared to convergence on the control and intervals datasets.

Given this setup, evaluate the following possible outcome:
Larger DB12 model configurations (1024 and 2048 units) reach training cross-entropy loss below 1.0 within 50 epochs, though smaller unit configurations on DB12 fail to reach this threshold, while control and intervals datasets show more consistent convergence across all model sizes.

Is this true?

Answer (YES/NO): NO